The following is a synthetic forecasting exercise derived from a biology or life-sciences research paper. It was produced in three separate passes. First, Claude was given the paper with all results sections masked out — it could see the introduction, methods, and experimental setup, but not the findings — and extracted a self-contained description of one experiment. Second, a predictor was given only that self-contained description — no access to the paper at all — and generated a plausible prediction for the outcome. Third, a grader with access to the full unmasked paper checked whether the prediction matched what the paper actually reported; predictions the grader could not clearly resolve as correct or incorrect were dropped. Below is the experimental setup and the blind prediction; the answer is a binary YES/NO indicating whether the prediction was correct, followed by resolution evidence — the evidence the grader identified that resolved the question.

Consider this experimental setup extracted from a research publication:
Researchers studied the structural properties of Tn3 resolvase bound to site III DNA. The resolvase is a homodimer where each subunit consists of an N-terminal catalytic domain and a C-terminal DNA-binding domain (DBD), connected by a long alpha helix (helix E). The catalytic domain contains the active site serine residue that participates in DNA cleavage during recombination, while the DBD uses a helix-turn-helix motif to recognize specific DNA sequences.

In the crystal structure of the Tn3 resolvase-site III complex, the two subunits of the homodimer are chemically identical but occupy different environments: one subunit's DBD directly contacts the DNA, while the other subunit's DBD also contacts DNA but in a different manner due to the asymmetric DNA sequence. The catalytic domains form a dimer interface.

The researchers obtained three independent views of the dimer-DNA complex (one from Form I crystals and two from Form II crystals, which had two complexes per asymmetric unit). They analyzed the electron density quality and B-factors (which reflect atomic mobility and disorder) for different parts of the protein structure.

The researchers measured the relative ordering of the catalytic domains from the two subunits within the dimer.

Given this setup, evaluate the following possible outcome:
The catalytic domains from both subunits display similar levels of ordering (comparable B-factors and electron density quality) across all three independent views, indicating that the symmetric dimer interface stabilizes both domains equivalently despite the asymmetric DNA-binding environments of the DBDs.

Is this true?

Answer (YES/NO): NO